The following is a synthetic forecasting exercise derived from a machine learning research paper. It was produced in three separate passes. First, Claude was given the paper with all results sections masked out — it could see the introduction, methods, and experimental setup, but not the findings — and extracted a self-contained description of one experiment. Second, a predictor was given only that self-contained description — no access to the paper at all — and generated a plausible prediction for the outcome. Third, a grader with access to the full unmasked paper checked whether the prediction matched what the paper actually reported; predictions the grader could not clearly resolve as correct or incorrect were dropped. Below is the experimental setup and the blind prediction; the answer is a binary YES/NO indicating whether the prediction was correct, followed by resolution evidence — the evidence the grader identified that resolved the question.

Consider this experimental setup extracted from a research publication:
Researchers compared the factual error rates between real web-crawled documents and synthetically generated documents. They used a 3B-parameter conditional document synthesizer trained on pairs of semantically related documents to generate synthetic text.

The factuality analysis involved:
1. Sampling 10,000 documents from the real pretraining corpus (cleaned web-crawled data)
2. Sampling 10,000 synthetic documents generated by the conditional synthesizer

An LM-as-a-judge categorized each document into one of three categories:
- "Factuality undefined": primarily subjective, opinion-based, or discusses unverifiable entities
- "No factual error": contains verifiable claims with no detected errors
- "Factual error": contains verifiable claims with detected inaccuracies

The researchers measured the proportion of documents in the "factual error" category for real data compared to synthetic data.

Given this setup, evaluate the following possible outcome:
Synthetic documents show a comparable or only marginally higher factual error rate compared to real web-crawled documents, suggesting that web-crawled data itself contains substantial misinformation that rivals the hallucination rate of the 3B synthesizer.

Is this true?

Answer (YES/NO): NO